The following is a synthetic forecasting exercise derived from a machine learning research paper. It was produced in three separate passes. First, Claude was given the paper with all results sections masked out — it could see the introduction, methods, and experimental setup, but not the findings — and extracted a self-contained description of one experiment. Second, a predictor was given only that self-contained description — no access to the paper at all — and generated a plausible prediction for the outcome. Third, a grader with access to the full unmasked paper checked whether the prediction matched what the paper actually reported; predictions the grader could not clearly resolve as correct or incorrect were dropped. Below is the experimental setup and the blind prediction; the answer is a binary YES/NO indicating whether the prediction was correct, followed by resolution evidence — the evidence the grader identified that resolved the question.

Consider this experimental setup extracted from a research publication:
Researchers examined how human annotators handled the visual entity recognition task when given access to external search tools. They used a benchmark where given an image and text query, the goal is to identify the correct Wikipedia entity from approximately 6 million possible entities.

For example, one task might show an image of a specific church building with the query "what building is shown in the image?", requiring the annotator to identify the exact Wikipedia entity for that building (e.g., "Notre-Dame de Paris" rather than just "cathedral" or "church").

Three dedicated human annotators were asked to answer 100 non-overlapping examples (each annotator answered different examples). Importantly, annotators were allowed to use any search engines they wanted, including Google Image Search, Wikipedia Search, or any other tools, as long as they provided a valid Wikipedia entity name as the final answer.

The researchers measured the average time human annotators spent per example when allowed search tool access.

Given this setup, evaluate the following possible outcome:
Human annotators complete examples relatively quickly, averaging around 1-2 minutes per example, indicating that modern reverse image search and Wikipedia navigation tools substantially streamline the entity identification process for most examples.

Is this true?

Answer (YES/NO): NO